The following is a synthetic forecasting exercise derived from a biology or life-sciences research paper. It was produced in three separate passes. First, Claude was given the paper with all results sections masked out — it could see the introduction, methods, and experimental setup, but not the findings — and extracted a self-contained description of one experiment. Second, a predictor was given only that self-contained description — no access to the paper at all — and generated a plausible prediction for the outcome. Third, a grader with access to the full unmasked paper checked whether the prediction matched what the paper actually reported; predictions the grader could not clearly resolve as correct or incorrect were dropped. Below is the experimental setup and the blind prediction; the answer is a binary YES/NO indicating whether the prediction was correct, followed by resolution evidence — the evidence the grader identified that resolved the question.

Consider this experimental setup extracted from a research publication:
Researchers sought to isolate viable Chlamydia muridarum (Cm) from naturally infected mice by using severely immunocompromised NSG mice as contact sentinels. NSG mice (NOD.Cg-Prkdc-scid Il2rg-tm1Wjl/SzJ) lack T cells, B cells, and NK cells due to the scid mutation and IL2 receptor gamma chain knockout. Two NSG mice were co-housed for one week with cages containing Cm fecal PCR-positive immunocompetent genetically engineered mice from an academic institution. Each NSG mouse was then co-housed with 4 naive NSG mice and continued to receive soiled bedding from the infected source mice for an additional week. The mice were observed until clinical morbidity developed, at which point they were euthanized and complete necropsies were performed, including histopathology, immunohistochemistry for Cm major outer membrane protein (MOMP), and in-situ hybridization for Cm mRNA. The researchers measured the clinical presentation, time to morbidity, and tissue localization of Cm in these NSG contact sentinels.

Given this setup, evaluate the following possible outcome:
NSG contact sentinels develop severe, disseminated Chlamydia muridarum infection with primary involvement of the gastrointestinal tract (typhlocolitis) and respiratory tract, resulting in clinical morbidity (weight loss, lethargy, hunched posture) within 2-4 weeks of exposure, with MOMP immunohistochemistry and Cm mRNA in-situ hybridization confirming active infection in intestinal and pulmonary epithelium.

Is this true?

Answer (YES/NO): NO